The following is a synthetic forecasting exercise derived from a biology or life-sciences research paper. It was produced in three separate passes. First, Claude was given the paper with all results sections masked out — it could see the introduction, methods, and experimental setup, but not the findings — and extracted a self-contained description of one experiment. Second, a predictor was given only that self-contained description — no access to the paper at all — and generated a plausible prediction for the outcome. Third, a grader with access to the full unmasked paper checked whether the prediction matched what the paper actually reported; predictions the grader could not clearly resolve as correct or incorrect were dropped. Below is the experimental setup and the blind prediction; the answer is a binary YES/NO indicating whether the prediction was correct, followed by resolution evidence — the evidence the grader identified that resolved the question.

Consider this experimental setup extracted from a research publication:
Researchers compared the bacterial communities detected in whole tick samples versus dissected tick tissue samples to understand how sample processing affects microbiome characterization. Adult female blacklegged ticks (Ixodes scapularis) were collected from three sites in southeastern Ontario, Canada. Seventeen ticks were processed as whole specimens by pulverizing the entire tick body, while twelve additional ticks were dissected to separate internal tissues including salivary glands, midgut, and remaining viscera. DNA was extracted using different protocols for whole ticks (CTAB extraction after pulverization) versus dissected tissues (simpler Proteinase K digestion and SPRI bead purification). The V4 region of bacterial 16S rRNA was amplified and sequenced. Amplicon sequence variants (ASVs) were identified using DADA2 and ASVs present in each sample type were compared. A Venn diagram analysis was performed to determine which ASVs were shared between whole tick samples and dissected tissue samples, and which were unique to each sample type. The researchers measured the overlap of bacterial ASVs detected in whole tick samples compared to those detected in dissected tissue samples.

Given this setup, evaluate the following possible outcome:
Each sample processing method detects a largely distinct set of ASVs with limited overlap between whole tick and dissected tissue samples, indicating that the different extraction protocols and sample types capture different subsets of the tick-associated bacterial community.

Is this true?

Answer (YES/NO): NO